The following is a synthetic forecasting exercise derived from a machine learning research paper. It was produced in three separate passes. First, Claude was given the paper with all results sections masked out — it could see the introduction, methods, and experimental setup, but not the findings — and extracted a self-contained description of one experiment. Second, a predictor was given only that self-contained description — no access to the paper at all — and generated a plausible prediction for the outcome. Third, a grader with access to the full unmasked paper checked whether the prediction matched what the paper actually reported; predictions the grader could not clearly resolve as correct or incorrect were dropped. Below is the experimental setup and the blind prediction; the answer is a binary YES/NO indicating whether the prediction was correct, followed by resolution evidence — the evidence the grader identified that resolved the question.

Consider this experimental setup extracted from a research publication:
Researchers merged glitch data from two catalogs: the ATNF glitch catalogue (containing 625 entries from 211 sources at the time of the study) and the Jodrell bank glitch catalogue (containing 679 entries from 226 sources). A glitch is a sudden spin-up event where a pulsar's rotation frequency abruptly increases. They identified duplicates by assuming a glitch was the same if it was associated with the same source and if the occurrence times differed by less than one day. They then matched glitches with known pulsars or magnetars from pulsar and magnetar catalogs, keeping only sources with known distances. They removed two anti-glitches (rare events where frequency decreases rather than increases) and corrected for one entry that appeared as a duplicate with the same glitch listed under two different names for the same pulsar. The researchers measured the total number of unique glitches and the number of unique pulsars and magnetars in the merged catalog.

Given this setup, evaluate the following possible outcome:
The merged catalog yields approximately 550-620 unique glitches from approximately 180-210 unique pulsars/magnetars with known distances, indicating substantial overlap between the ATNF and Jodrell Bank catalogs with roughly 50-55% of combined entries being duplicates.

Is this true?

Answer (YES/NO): NO